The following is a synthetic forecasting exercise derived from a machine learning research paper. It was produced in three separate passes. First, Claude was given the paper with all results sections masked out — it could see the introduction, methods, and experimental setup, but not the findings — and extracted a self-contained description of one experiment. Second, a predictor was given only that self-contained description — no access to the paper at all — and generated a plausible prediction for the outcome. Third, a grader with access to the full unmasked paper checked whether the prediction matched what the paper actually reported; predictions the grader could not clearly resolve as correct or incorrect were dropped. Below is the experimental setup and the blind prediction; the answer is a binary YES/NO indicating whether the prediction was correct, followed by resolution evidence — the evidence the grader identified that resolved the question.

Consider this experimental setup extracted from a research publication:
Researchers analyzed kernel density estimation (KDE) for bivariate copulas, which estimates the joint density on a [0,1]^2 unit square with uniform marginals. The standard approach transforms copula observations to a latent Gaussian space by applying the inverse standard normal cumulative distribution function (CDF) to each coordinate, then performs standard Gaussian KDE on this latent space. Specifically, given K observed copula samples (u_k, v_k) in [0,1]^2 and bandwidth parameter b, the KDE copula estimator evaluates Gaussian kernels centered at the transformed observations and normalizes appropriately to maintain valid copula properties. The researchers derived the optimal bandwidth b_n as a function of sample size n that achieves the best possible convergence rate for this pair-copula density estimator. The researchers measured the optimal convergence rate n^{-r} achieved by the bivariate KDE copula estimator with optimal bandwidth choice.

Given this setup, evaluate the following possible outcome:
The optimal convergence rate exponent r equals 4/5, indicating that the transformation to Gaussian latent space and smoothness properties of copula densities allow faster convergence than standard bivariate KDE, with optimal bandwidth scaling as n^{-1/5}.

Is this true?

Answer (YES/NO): NO